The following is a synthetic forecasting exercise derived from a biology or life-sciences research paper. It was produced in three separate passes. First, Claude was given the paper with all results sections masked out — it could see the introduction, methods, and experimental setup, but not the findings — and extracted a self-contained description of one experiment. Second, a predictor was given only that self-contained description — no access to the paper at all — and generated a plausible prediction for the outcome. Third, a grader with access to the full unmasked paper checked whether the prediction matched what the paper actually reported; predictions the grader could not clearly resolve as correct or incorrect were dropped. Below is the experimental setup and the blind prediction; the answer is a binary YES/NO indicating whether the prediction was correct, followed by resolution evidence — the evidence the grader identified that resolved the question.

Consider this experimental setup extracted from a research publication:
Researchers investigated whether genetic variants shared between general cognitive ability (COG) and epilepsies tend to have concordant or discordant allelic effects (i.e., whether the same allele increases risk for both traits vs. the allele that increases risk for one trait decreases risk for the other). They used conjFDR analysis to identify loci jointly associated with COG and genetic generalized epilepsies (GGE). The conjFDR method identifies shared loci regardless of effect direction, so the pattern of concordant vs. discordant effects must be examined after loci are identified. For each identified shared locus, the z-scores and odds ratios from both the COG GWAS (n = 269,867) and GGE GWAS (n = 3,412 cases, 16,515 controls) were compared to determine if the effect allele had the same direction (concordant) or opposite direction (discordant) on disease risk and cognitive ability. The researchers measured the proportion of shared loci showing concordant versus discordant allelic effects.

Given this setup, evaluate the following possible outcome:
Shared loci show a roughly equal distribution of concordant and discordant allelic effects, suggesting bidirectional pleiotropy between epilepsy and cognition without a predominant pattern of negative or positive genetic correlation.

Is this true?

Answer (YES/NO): NO